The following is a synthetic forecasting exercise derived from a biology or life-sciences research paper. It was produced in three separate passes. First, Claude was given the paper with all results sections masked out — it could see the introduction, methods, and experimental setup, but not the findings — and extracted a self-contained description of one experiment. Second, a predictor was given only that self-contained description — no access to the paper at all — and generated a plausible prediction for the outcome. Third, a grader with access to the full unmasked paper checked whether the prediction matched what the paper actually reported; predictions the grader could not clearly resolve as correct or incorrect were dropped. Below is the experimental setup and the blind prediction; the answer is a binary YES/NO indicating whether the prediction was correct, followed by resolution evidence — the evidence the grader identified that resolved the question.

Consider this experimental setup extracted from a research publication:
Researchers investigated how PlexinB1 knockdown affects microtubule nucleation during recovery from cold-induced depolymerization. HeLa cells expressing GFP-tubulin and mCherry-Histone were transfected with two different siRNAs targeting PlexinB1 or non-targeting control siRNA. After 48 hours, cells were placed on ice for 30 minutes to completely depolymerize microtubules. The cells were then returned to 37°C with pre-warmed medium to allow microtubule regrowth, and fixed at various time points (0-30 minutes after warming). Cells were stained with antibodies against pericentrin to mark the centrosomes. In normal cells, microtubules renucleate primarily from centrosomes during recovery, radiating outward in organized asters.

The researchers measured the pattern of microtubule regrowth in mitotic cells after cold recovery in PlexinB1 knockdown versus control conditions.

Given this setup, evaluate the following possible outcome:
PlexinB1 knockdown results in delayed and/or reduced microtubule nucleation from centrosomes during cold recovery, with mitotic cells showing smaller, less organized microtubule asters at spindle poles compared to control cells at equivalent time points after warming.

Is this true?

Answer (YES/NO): NO